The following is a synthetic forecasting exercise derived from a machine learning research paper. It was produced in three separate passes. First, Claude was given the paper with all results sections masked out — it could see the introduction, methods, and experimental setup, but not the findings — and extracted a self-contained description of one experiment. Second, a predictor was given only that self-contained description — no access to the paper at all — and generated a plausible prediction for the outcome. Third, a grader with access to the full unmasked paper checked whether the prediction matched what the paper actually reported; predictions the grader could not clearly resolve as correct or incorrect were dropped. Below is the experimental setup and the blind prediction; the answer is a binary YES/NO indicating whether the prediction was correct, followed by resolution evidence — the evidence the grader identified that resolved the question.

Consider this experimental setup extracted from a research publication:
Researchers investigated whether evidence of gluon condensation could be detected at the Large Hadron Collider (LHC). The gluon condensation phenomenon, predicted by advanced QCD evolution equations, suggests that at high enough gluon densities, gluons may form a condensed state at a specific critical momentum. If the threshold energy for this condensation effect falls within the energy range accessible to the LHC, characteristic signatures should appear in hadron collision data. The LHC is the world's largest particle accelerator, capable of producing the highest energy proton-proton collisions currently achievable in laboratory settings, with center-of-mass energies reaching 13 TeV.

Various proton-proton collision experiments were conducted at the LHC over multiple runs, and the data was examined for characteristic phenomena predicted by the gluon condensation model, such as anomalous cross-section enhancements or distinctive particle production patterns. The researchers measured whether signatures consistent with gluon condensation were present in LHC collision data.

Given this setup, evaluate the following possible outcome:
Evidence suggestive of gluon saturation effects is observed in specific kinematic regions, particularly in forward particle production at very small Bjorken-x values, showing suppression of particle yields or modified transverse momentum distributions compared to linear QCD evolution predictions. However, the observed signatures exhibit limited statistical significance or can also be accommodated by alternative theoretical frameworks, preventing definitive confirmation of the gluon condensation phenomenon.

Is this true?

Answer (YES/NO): NO